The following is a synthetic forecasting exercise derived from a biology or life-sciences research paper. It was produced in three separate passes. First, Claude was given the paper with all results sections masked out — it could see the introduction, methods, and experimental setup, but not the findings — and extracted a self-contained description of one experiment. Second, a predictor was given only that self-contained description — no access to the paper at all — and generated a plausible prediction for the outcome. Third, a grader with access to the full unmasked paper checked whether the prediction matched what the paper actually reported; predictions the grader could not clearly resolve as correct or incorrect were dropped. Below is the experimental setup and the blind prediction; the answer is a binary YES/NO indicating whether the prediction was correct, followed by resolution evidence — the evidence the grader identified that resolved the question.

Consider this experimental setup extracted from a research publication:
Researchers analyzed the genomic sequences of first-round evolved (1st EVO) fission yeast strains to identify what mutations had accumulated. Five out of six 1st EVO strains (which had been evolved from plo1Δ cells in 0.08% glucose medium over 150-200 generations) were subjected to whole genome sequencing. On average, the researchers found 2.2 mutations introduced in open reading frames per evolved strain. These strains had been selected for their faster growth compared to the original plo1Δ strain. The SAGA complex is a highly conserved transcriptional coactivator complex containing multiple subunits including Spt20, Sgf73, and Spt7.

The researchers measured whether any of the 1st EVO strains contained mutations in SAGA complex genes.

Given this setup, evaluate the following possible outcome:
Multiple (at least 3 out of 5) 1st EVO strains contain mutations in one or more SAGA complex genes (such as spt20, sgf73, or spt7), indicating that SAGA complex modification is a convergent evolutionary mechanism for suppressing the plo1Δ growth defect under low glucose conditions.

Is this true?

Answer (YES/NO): YES